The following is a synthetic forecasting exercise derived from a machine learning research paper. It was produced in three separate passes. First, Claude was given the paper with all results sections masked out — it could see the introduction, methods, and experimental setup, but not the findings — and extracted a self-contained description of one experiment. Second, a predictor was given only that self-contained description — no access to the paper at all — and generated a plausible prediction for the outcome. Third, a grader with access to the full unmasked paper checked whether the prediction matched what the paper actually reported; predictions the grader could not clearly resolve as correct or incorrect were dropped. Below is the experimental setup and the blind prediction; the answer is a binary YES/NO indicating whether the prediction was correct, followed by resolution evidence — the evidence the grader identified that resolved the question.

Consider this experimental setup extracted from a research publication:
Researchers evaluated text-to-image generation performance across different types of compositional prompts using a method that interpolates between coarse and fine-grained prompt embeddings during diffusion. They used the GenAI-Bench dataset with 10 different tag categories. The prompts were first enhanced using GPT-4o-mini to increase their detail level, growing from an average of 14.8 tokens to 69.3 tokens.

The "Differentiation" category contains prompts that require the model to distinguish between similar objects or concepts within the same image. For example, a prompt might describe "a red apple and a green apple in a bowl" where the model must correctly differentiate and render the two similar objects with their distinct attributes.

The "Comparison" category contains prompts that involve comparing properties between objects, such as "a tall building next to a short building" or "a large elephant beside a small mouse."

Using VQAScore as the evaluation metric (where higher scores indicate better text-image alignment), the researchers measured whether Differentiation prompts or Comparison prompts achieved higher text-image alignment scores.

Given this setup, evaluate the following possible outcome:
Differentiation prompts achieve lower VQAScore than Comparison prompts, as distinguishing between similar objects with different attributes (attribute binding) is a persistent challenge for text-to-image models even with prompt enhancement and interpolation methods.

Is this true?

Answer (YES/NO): YES